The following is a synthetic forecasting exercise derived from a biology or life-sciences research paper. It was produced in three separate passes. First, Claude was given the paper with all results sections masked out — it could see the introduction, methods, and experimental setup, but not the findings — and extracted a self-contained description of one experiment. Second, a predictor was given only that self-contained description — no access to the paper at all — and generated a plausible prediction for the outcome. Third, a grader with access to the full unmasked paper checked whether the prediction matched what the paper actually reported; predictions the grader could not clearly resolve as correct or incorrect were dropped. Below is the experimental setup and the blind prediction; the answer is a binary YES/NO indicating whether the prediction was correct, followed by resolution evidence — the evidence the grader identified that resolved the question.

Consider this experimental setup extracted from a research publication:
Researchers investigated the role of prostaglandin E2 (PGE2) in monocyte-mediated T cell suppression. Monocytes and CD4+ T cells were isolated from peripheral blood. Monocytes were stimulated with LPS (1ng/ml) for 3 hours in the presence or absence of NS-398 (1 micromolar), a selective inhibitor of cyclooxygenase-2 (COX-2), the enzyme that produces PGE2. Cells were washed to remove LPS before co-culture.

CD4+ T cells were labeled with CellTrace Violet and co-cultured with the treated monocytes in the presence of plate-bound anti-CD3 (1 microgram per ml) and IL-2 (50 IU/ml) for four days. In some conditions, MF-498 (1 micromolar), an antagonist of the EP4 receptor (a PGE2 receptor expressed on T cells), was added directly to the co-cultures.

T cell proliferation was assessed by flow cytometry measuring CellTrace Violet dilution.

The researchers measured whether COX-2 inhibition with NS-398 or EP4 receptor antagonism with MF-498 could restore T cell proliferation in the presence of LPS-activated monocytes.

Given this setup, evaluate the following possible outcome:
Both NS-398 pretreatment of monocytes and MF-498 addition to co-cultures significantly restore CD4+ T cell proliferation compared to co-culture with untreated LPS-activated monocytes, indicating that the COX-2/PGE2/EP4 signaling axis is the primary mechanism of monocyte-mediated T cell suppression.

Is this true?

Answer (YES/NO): YES